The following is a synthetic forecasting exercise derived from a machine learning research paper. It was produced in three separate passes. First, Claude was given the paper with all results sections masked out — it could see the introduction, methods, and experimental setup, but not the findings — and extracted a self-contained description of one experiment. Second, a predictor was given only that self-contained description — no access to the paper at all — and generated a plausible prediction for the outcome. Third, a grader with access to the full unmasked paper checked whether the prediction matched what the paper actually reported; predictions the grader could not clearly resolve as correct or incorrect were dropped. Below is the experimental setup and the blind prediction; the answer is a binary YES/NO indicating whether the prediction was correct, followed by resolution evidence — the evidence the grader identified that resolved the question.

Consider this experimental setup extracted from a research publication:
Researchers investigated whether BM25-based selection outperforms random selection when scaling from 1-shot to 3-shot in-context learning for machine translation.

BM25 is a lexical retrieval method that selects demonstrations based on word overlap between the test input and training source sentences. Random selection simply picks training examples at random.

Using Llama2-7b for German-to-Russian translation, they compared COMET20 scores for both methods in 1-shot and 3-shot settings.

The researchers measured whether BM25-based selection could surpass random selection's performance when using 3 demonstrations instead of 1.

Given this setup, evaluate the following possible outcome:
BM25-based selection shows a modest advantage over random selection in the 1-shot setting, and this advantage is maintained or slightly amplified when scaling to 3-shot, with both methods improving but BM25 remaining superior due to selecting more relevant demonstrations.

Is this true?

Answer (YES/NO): NO